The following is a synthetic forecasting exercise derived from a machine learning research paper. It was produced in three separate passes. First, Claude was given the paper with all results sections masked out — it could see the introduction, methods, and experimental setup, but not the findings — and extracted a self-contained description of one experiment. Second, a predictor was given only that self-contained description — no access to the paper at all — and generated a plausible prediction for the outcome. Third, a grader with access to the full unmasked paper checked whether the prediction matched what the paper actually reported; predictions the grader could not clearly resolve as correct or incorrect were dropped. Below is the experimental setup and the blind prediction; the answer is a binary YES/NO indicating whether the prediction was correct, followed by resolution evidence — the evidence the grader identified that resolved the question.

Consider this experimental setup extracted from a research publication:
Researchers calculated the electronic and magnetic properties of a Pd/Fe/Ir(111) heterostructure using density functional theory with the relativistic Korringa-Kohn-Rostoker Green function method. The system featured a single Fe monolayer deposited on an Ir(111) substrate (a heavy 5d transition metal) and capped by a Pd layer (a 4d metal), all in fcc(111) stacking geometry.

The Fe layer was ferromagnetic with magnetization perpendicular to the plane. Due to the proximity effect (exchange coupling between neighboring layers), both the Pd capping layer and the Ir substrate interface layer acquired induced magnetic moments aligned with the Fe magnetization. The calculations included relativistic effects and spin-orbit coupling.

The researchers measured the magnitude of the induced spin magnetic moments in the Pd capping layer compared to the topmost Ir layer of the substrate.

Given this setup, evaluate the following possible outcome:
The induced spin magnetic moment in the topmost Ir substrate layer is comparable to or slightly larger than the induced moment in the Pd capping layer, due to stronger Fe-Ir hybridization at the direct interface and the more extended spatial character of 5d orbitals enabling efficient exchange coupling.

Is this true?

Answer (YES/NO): NO